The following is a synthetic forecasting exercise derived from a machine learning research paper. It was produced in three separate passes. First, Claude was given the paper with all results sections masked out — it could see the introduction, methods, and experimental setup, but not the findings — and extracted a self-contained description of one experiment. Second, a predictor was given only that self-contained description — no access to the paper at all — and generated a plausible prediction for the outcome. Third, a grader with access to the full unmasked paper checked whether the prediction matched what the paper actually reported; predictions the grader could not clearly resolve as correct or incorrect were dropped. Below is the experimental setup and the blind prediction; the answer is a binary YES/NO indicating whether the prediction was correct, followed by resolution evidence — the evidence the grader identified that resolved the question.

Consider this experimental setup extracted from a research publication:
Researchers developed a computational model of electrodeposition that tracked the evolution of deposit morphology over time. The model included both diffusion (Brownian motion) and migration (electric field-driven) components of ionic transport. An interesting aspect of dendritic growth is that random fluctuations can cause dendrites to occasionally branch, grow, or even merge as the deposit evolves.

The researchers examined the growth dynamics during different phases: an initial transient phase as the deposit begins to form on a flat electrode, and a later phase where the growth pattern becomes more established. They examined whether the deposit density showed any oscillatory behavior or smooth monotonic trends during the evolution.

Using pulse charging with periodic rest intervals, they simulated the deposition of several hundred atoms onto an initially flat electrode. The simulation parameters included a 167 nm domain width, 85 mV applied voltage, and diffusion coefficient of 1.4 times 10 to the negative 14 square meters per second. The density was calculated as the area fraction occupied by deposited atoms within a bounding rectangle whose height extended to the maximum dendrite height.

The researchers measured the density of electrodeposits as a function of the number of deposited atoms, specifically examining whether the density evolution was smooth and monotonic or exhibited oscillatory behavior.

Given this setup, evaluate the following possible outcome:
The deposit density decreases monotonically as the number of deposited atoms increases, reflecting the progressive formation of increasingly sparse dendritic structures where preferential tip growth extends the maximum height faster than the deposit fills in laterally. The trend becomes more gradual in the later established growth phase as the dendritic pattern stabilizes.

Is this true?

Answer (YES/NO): NO